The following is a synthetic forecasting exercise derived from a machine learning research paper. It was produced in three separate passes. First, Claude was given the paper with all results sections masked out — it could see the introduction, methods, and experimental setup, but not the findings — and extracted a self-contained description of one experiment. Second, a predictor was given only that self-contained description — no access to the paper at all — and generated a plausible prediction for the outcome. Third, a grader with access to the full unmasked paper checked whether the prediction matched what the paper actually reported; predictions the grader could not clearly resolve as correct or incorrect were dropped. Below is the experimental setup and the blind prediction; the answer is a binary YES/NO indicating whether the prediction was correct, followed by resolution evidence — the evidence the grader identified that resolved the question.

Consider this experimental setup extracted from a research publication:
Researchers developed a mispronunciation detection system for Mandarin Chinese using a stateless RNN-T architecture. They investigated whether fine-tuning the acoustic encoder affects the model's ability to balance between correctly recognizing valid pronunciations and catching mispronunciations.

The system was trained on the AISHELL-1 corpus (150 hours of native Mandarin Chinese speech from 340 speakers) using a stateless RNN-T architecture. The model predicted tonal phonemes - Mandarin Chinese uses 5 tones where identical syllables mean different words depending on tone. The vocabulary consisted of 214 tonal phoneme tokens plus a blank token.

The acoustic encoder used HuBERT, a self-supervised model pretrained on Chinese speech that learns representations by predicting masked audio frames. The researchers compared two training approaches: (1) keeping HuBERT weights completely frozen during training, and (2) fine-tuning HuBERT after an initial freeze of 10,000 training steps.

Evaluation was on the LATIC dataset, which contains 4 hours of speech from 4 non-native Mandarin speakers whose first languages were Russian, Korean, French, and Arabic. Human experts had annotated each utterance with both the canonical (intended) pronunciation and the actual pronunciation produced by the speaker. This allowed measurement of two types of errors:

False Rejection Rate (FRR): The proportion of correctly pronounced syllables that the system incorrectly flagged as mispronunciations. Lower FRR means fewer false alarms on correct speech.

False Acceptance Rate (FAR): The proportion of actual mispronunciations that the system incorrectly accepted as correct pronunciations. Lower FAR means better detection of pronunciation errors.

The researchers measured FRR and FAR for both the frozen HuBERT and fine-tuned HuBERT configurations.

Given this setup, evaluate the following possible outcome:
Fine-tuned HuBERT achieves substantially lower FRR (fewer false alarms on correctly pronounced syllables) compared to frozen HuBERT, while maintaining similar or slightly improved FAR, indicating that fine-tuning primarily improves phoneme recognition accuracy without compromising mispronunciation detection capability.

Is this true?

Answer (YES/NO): NO